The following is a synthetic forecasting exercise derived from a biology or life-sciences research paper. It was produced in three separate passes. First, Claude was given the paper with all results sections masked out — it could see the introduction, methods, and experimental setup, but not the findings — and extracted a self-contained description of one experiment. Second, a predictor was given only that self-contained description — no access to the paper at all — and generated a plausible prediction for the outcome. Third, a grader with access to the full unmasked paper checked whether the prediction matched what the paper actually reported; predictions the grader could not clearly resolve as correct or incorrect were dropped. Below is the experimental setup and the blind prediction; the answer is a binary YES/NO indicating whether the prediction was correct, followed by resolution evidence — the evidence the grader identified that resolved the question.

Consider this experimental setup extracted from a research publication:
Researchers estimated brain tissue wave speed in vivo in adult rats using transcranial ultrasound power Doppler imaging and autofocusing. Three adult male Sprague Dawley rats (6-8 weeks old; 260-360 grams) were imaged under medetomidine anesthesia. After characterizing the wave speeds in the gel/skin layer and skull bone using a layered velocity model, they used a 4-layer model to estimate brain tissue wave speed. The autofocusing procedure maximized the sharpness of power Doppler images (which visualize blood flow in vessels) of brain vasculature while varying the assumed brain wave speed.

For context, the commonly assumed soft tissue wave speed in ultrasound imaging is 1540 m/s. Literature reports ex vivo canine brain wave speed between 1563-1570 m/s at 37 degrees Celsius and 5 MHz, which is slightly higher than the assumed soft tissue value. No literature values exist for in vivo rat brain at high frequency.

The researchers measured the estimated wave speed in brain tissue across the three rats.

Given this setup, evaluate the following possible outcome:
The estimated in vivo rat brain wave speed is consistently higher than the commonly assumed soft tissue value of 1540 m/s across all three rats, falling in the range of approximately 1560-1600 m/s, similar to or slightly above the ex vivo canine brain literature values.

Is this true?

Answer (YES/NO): NO